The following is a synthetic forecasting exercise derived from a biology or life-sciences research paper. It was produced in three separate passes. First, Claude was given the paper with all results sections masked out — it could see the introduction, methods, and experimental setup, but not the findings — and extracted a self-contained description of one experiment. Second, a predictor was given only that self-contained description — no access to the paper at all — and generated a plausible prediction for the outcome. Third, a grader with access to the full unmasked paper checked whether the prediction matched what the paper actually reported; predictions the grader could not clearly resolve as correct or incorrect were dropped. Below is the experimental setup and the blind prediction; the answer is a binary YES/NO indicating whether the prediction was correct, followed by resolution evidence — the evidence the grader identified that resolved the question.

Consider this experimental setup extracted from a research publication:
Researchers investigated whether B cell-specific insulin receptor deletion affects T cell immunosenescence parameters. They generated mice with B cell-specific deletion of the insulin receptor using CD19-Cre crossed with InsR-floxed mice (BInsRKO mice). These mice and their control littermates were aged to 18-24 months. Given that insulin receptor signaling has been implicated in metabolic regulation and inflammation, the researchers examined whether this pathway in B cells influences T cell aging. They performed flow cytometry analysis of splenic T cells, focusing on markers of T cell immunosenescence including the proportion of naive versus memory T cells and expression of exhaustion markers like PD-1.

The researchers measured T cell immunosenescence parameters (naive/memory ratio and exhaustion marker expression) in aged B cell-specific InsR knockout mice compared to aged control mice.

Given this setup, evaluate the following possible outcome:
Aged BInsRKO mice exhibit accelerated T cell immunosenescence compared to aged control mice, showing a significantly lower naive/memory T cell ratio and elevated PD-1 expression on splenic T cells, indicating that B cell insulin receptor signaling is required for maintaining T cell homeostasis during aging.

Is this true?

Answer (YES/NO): NO